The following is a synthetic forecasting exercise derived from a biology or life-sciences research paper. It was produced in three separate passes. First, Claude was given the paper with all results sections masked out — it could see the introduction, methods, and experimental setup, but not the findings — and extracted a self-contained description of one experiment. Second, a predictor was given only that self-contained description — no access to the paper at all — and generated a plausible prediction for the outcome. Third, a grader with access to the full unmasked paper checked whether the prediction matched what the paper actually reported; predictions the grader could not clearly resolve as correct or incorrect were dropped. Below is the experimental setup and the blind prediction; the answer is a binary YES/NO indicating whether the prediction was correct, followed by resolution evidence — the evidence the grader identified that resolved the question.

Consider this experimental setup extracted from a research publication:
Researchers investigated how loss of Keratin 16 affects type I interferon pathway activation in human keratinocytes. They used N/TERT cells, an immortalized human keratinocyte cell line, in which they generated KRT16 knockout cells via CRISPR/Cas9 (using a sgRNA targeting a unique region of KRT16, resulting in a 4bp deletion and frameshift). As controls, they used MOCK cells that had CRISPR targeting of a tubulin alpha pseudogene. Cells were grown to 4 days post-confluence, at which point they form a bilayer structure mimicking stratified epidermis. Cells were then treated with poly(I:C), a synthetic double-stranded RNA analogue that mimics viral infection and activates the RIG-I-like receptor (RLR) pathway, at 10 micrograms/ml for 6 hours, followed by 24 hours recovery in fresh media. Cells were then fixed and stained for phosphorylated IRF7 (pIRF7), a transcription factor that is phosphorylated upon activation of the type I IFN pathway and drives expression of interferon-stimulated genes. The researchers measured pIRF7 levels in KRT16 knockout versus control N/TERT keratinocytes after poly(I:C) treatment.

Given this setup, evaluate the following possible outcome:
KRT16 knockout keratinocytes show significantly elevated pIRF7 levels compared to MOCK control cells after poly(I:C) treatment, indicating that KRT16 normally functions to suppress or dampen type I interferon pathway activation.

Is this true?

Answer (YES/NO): YES